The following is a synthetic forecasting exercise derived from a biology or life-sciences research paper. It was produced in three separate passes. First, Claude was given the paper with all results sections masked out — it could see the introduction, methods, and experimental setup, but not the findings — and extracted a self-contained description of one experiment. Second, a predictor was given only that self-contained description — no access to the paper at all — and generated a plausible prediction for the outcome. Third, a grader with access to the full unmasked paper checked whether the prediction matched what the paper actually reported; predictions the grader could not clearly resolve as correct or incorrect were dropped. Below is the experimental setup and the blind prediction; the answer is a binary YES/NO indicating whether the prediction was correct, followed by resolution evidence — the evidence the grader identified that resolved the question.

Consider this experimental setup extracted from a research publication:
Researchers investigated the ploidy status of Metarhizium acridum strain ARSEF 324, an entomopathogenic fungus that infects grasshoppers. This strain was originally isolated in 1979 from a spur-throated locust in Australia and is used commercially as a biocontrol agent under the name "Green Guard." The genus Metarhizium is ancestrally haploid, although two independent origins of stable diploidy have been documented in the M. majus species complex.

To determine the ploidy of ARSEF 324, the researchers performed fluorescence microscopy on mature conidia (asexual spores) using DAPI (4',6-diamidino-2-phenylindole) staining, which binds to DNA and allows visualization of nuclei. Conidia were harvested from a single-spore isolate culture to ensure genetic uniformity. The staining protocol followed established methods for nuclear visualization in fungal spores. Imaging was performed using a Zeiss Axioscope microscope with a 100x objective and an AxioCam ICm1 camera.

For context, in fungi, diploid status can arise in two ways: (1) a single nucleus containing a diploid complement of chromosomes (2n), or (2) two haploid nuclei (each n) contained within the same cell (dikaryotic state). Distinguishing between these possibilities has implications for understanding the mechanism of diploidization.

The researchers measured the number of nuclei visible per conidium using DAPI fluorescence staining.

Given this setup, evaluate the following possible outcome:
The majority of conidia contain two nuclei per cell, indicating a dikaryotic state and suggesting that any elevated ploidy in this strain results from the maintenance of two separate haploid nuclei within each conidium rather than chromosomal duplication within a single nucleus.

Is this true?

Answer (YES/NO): NO